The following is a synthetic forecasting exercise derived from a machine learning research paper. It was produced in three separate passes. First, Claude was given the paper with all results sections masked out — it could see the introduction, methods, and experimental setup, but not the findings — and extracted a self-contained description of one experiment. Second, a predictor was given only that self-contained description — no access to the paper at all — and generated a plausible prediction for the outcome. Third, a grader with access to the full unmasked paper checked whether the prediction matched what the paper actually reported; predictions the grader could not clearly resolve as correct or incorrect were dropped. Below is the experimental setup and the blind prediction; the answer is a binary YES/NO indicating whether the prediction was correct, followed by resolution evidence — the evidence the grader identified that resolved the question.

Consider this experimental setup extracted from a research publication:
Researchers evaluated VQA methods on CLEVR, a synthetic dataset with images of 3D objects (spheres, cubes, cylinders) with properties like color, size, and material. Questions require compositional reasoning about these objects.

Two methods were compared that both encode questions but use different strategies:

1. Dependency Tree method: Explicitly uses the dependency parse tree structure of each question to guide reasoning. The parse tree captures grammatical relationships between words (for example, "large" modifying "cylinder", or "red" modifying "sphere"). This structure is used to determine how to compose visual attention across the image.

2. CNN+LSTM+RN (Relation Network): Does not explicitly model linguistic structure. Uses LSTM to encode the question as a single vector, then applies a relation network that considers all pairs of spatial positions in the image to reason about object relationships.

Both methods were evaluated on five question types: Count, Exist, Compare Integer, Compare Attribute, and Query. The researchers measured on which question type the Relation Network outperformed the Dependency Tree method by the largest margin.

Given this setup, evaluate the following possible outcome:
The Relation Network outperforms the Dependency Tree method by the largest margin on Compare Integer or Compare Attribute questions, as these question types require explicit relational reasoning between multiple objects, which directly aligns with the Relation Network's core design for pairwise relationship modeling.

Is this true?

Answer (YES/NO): YES